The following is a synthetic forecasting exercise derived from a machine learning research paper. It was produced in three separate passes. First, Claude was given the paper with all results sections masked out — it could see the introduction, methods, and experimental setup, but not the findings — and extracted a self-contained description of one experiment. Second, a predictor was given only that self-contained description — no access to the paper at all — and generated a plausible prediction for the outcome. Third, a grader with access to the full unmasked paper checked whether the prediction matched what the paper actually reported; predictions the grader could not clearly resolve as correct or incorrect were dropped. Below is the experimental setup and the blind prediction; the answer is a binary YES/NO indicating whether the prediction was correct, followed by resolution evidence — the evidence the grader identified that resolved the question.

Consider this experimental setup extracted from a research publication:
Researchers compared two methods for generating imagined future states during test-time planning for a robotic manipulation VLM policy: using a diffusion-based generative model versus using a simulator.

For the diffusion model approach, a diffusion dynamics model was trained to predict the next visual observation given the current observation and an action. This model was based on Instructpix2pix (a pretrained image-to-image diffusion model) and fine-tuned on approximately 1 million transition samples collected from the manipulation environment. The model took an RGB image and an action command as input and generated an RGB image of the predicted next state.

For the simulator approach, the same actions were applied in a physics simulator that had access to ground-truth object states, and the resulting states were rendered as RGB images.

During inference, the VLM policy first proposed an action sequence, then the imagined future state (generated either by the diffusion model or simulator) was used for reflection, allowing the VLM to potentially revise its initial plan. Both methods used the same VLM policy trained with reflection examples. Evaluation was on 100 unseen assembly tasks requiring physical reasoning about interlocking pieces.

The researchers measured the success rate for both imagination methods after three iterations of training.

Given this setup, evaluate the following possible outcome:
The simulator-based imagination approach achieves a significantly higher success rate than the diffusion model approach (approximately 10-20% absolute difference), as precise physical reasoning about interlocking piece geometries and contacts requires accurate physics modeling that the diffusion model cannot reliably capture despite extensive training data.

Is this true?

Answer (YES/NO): NO